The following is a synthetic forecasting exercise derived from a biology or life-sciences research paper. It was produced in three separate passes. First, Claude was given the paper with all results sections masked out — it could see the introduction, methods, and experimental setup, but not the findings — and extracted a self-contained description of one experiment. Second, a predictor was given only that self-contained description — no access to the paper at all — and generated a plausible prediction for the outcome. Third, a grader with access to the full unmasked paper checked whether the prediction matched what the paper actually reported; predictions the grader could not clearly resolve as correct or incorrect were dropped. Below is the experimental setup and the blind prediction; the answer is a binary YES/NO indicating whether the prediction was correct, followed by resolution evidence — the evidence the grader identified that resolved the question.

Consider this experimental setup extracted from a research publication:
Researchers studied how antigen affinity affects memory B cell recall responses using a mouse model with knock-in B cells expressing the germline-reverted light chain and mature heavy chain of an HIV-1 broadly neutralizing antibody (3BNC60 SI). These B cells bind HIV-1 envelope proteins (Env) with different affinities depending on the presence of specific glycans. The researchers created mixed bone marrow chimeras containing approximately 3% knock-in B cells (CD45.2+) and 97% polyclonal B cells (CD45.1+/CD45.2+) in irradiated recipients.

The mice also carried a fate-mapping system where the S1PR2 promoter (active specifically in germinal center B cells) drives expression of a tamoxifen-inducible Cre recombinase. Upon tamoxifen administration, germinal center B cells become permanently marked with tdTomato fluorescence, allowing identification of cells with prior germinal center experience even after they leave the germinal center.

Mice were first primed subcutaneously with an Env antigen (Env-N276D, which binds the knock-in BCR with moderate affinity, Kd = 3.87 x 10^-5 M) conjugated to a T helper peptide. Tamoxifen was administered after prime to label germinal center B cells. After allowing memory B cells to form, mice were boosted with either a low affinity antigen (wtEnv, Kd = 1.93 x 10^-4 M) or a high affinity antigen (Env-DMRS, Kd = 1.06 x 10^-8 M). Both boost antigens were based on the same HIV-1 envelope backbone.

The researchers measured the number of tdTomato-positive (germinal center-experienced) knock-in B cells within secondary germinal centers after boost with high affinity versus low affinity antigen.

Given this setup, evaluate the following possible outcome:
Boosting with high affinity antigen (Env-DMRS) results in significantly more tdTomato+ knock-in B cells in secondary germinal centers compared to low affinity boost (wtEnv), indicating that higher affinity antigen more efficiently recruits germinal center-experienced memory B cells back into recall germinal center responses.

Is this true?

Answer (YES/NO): YES